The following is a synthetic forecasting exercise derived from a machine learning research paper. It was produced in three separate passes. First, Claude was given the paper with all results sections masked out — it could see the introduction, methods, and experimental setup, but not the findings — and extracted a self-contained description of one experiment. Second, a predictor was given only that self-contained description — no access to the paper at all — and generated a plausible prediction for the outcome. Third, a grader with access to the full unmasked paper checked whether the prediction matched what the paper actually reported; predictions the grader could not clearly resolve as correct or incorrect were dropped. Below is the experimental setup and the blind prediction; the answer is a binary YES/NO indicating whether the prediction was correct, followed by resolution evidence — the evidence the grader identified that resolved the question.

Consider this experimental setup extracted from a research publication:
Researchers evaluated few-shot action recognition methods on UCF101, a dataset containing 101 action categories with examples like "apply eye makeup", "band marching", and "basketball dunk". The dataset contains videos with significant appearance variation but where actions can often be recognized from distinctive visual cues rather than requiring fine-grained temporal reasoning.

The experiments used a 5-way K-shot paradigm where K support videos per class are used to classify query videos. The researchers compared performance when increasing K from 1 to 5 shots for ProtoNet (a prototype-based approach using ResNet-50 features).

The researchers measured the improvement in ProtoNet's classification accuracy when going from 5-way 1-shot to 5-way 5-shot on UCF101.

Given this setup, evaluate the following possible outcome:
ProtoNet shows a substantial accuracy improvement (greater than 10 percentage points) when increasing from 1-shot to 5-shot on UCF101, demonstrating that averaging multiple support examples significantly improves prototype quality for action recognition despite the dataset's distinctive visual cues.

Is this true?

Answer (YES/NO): YES